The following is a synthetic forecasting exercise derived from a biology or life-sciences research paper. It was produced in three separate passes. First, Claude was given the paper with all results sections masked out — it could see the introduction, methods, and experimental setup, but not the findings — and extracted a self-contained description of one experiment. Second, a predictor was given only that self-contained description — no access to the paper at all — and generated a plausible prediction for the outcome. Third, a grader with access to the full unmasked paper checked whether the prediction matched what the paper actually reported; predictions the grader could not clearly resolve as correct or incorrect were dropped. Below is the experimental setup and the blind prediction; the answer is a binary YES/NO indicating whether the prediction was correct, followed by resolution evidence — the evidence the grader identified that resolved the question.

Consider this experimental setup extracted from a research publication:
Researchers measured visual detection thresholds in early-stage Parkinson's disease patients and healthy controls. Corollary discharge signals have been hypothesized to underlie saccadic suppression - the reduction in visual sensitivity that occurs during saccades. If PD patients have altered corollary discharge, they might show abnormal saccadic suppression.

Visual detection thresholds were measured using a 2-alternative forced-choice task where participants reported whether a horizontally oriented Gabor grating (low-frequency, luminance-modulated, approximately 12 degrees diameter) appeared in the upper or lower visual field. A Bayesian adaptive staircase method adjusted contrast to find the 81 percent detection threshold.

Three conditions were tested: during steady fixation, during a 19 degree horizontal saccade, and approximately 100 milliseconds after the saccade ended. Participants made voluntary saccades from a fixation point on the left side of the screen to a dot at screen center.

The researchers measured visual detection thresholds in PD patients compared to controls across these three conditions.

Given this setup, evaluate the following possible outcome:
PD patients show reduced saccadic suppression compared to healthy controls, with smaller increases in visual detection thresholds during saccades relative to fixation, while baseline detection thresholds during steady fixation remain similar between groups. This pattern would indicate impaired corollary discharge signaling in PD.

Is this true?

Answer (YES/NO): NO